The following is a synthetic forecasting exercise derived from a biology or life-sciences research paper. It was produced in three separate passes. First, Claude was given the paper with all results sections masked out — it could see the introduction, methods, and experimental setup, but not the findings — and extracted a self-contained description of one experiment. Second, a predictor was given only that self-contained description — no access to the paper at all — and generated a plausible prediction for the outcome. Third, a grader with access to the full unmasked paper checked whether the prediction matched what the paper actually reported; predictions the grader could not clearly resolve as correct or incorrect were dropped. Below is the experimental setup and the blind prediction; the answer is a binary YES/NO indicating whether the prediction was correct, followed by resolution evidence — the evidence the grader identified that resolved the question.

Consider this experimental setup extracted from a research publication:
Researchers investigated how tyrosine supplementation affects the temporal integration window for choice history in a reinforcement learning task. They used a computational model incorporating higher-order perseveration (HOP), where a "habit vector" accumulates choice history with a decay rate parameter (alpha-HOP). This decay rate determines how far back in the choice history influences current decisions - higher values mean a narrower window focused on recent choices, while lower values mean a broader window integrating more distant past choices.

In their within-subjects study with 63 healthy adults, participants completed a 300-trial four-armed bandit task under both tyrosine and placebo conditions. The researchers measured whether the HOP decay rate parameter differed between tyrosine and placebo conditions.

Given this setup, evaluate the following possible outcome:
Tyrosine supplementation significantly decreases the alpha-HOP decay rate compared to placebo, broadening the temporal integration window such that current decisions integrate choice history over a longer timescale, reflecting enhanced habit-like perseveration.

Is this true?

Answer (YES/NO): NO